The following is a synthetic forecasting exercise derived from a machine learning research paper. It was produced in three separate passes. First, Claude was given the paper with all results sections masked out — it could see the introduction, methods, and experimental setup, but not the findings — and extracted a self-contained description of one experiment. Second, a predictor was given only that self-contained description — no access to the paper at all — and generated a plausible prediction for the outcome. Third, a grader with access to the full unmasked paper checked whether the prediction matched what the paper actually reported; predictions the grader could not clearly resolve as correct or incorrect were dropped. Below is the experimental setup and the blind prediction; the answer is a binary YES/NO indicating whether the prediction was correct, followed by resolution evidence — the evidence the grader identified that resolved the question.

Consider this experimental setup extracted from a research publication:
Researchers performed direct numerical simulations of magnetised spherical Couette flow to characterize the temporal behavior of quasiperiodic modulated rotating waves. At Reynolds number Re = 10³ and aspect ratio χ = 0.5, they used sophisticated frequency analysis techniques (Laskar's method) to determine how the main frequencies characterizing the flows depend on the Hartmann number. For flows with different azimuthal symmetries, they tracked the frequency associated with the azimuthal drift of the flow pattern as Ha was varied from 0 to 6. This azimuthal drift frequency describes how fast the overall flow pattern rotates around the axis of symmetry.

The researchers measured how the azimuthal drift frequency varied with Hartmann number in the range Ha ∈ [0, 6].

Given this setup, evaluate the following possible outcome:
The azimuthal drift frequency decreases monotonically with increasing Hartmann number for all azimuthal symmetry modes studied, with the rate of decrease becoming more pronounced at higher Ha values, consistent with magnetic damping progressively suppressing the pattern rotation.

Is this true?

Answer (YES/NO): NO